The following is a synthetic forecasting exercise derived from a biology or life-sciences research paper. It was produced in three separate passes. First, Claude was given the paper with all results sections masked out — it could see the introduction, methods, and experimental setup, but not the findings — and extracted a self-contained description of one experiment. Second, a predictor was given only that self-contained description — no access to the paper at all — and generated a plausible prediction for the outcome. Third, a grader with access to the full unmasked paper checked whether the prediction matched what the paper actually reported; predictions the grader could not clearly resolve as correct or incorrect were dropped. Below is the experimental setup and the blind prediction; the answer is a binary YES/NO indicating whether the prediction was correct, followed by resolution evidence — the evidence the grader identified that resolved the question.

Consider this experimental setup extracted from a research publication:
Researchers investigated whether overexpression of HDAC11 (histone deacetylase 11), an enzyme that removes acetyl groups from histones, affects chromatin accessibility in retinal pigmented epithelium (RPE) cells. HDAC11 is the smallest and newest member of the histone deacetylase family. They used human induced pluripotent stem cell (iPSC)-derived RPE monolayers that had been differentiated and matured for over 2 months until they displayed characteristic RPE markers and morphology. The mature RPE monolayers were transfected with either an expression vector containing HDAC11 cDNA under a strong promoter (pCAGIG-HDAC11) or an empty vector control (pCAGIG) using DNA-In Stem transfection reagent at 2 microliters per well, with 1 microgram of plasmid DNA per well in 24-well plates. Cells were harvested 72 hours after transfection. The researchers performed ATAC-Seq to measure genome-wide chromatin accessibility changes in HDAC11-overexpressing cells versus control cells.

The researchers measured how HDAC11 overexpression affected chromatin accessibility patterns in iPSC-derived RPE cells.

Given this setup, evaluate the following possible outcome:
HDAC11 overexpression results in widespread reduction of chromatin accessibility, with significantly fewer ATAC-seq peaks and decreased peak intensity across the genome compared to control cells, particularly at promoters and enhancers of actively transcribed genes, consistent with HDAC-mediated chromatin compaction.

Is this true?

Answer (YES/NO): NO